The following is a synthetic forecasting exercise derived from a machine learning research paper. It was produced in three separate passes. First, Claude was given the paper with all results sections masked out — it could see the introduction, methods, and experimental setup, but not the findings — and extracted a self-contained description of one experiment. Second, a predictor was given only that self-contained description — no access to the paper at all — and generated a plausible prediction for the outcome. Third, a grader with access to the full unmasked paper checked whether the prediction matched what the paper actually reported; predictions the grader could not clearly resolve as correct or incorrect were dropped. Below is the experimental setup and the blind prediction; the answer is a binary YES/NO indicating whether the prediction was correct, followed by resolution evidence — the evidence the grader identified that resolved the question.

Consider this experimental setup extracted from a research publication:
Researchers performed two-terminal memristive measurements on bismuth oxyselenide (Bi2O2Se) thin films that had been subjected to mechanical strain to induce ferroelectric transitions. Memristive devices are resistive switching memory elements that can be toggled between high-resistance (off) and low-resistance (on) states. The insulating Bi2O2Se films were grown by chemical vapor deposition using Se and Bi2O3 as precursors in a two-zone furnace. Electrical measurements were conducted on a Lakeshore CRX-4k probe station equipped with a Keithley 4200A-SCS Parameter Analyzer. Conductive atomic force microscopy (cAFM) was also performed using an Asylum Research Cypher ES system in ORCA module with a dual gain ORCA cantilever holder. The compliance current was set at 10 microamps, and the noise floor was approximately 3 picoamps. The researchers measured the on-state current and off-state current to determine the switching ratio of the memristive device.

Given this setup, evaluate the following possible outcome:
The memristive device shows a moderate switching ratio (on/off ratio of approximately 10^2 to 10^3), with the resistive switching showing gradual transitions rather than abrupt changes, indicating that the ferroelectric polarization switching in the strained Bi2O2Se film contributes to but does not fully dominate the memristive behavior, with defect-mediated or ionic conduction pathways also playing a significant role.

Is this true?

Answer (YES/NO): NO